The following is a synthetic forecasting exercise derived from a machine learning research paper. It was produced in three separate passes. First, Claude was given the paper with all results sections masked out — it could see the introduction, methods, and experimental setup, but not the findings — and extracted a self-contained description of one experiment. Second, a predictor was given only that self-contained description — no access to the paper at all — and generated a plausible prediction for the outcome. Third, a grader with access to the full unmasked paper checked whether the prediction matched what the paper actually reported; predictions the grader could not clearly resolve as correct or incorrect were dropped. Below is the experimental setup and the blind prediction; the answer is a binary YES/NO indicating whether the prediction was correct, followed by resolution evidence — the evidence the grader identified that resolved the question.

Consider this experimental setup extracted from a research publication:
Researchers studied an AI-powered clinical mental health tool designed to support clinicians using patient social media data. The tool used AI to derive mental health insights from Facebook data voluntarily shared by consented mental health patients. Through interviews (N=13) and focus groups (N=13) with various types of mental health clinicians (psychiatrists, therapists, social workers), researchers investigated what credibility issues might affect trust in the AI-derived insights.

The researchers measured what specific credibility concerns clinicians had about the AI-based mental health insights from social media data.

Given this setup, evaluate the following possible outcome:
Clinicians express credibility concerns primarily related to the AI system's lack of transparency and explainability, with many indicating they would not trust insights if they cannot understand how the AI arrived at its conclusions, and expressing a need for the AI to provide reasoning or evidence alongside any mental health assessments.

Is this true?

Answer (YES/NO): NO